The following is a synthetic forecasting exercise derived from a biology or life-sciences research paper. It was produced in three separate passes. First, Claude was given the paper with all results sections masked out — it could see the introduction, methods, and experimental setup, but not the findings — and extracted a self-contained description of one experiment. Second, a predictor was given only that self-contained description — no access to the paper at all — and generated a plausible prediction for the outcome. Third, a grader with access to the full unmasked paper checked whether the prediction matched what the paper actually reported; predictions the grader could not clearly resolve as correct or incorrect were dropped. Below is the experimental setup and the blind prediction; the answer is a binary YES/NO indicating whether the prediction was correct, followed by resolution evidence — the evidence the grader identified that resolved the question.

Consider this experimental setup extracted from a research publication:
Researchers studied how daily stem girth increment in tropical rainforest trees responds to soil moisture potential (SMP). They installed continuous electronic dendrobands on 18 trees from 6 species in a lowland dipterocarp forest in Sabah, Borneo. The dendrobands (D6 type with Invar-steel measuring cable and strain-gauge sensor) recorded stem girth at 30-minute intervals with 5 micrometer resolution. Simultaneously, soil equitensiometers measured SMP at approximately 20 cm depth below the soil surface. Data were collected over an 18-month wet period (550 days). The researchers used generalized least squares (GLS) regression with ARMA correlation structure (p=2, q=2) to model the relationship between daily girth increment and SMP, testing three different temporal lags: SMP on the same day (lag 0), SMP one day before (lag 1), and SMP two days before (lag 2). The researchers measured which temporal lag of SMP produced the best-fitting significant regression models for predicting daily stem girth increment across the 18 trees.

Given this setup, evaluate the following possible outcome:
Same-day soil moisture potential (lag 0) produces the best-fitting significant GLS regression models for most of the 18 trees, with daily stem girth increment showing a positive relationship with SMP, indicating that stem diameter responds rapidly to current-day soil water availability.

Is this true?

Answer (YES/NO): NO